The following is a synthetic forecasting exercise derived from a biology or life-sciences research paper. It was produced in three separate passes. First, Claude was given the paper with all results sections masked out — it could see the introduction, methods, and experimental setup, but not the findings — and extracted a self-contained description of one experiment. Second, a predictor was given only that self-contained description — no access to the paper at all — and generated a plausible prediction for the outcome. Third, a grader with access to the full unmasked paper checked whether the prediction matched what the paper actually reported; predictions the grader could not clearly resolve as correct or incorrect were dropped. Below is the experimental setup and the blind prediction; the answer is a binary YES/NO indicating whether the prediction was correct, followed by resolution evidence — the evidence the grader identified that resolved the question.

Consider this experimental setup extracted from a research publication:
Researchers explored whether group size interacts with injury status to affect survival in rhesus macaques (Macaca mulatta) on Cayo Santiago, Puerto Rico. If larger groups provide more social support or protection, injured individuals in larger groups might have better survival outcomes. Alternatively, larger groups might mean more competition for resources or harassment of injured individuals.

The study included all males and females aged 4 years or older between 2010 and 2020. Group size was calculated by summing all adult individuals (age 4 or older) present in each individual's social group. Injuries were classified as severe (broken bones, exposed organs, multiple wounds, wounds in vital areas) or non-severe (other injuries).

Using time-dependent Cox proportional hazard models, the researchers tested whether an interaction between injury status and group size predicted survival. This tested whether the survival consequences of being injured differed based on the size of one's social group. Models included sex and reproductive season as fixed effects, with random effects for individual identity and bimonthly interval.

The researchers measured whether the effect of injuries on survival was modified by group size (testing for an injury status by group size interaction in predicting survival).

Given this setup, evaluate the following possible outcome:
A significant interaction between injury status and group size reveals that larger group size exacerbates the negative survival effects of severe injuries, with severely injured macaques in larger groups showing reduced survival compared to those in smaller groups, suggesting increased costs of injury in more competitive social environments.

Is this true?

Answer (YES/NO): NO